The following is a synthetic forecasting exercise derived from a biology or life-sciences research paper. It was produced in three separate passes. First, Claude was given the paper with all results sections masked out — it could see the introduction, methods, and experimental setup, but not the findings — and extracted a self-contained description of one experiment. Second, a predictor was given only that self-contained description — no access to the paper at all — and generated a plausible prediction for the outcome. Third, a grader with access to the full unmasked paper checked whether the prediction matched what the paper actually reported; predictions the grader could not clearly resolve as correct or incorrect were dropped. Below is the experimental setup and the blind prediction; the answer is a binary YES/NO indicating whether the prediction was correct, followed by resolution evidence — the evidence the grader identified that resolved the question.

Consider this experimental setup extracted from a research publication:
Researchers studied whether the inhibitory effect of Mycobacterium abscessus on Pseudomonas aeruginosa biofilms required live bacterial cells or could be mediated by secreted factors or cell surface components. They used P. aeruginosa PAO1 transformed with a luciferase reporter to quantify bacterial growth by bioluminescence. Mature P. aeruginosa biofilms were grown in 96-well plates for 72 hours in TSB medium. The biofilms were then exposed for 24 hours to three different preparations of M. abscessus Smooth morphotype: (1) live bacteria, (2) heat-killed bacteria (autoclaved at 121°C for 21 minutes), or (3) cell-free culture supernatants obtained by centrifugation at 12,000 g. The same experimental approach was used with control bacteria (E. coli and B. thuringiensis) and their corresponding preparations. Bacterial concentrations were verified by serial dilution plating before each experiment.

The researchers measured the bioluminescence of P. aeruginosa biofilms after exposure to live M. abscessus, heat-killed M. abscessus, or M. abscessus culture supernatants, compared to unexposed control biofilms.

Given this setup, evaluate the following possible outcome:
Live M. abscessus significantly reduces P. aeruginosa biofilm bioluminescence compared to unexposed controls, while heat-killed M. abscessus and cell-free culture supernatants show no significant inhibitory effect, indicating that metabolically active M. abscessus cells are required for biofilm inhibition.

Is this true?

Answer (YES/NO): YES